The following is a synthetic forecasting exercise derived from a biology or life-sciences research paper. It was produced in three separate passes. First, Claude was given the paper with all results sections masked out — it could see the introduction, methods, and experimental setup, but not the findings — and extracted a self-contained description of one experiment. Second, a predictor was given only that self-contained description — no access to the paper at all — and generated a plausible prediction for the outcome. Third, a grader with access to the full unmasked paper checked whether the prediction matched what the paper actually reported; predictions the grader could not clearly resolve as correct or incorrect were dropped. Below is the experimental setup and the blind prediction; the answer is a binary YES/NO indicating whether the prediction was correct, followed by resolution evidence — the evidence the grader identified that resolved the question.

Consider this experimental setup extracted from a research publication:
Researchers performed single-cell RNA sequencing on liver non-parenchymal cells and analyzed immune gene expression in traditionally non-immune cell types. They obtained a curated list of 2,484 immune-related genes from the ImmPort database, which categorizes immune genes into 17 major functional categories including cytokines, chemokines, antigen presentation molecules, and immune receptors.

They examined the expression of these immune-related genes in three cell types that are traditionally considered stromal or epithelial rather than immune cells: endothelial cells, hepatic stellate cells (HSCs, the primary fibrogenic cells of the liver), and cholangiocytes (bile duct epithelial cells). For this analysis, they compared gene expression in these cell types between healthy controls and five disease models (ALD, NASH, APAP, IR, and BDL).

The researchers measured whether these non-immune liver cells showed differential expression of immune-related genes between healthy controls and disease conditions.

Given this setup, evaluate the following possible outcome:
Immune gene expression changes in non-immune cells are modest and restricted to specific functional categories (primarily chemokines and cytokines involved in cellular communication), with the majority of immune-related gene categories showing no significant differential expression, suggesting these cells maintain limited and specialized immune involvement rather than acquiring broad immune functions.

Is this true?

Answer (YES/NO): NO